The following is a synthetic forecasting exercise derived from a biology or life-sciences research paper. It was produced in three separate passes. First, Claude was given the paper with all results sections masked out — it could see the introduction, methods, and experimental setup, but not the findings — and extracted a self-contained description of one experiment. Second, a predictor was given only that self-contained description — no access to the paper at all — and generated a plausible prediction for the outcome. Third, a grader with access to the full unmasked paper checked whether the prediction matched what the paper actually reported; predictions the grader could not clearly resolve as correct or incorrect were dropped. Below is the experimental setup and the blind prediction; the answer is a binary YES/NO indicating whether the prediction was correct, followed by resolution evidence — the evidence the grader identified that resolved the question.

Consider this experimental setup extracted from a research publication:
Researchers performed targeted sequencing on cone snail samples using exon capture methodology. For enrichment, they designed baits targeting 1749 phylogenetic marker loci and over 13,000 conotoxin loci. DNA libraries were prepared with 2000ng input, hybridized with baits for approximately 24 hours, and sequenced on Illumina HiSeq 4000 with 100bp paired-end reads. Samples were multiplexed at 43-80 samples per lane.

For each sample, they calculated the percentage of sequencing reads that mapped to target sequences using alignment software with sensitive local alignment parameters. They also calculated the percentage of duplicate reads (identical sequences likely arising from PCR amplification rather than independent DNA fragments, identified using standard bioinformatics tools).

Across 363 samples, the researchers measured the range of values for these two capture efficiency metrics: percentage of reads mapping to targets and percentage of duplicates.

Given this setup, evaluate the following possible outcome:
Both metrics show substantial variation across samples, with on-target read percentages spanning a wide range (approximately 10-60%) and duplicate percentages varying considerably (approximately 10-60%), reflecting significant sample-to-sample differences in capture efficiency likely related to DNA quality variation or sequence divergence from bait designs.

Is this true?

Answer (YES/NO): NO